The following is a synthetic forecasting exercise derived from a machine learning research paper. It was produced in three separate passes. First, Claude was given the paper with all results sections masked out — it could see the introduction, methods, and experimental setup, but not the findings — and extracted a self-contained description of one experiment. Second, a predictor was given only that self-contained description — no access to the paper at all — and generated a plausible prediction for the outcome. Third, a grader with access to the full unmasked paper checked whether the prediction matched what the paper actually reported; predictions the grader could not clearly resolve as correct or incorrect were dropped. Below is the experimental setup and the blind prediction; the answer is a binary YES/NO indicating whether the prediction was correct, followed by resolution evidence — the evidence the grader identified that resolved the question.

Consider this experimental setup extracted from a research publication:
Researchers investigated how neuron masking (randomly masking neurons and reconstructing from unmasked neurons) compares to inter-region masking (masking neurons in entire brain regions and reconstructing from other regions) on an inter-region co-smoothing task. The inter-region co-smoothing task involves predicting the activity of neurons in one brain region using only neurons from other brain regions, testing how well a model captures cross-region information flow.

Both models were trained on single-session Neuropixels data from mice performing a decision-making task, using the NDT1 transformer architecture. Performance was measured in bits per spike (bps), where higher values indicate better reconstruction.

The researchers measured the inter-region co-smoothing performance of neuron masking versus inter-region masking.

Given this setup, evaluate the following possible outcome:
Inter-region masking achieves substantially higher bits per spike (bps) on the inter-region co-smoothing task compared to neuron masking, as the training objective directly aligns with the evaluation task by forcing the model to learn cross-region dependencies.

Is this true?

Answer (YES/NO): YES